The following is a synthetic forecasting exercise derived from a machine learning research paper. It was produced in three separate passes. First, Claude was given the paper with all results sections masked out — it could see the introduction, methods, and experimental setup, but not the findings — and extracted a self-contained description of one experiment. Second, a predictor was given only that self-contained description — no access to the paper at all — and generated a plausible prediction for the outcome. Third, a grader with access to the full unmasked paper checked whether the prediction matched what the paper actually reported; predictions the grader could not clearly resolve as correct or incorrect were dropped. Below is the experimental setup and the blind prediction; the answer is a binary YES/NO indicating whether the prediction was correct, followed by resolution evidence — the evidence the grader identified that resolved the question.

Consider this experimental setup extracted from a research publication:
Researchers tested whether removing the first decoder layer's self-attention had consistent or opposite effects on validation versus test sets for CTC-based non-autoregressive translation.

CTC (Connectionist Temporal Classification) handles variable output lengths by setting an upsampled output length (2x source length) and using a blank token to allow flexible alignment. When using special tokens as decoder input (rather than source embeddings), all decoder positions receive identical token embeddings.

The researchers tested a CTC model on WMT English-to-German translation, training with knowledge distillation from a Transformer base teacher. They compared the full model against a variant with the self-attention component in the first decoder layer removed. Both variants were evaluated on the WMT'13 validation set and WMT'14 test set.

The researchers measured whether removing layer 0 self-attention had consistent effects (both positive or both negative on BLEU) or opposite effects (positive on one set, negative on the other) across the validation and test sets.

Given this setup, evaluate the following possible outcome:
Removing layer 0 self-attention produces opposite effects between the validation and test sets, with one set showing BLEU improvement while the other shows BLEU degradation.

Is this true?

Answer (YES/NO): YES